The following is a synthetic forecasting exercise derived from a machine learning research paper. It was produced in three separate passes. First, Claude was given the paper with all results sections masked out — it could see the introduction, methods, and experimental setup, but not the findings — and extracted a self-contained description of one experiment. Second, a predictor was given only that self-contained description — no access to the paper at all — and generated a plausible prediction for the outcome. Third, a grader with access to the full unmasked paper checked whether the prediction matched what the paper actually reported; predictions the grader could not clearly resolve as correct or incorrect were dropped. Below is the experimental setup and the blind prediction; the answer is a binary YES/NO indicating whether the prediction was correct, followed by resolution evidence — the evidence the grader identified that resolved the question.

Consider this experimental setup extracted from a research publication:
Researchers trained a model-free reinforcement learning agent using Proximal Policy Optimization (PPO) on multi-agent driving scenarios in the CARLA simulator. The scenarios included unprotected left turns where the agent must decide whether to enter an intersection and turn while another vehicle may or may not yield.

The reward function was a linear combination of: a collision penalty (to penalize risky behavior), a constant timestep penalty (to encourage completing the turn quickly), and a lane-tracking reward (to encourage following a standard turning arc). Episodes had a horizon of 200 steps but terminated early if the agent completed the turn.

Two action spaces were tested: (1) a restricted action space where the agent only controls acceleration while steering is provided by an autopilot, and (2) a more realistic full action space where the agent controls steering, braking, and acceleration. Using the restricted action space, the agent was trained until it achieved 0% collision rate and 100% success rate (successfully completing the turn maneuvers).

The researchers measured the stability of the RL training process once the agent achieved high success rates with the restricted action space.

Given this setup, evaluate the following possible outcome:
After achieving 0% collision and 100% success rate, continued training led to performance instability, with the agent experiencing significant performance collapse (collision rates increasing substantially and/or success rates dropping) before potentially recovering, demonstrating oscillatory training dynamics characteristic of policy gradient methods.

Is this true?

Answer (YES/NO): NO